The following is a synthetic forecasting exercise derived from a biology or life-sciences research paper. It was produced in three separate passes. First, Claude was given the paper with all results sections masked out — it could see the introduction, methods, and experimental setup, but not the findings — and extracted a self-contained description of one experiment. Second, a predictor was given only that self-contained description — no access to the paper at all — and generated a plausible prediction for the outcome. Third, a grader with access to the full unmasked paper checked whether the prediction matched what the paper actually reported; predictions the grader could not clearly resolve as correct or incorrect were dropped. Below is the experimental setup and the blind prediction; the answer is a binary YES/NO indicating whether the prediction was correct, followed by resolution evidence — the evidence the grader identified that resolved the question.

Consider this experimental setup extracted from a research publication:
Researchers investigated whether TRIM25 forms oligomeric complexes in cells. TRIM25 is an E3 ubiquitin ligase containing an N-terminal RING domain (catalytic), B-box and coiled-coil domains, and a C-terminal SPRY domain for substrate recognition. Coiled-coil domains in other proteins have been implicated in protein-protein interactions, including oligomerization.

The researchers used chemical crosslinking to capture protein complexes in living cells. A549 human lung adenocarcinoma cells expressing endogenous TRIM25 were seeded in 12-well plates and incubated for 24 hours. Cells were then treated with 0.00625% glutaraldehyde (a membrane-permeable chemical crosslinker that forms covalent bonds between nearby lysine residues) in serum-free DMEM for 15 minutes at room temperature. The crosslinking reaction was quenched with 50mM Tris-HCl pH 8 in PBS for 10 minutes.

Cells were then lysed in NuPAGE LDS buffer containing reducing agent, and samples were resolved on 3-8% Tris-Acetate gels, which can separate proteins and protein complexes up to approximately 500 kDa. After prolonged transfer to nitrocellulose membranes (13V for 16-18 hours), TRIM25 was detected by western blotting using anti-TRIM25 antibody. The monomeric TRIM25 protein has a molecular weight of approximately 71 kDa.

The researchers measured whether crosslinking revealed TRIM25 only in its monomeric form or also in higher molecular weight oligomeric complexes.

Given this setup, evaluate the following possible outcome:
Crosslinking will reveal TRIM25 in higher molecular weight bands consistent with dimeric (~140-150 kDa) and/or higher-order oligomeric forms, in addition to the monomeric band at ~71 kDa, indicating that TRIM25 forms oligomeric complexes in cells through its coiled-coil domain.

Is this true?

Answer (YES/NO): YES